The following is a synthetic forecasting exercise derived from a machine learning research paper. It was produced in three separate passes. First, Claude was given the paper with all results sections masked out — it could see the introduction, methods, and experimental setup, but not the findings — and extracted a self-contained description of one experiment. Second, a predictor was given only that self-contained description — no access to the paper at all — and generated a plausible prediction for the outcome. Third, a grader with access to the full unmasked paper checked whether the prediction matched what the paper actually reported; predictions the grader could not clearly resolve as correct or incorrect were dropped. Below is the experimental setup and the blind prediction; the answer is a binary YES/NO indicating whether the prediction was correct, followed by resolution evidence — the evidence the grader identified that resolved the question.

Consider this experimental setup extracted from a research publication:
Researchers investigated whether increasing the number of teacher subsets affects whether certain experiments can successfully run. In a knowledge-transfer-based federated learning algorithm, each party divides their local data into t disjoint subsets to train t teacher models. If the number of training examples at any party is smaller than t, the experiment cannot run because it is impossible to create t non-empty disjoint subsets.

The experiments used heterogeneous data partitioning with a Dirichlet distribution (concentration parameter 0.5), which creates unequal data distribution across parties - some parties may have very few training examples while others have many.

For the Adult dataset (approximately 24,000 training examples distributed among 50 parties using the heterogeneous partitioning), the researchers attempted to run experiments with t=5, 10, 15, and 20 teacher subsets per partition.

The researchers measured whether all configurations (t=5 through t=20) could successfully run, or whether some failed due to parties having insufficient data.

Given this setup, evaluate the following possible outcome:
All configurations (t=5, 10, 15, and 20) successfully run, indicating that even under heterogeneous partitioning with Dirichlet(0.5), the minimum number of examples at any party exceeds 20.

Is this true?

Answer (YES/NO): NO